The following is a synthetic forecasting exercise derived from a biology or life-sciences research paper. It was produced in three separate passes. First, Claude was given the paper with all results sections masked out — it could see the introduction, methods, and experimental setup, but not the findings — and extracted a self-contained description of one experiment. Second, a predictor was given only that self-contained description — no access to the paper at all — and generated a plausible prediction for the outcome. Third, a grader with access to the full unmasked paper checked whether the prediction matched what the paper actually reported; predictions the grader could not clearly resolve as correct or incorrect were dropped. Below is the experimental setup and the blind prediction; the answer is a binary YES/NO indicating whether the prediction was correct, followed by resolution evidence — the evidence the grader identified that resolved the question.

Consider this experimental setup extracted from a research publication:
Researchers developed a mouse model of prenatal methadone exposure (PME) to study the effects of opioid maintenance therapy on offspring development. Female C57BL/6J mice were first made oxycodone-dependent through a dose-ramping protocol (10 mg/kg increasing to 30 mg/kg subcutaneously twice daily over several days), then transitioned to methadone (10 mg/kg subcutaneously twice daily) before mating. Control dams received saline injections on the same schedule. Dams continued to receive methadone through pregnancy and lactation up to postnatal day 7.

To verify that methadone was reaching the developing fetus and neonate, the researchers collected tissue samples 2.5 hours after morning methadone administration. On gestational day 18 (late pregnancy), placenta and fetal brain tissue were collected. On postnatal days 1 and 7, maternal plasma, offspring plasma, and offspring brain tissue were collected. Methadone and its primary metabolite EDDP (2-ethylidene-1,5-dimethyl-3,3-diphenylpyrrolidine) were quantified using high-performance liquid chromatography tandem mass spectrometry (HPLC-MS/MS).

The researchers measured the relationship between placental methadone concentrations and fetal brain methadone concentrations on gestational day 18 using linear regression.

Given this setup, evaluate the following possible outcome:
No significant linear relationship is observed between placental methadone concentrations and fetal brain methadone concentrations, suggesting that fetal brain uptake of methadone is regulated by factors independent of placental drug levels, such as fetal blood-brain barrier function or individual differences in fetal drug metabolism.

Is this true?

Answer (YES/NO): NO